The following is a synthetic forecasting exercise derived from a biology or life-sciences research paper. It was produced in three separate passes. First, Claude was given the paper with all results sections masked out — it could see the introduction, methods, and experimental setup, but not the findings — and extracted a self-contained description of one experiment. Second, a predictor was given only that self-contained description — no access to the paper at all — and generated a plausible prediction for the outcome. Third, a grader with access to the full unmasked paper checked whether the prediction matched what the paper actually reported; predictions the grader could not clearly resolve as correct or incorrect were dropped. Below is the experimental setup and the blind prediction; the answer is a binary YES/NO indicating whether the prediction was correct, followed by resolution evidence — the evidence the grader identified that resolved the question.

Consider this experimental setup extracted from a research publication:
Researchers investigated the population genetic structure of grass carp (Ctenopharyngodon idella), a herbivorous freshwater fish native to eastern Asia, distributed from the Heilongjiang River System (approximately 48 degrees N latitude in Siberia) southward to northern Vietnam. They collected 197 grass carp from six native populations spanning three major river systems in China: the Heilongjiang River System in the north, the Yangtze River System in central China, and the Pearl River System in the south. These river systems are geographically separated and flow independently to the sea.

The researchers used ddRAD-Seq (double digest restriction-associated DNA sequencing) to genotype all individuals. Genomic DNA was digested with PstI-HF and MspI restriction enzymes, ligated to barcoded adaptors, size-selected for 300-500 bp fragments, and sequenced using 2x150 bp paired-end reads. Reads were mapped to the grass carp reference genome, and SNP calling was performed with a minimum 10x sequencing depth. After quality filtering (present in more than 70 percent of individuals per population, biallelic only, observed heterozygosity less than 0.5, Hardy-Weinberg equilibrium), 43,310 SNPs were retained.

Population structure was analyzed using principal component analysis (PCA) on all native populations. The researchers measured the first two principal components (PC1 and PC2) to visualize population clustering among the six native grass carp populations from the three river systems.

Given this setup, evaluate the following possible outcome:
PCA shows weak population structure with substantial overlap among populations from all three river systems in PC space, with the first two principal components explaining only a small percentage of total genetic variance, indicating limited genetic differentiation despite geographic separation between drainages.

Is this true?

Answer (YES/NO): NO